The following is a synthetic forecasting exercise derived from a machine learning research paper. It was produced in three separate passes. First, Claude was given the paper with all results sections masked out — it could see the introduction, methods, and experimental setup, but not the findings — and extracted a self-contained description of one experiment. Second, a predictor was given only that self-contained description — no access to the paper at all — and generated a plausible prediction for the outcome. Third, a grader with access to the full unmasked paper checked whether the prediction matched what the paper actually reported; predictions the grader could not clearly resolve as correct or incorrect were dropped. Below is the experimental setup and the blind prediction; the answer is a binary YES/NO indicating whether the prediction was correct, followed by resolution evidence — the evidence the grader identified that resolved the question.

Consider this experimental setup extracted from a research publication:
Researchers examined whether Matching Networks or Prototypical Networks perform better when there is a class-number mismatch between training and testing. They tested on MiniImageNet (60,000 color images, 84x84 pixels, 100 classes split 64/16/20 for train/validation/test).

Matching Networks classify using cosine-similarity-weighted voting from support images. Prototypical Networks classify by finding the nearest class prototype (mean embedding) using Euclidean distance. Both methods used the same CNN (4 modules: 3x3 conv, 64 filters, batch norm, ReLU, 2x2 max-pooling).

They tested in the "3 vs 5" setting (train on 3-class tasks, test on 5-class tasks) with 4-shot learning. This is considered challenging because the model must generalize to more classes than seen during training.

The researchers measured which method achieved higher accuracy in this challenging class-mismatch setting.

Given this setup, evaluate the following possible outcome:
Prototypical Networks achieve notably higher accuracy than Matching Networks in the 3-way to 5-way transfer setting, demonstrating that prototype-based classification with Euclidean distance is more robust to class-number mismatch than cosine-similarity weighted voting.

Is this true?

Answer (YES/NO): NO